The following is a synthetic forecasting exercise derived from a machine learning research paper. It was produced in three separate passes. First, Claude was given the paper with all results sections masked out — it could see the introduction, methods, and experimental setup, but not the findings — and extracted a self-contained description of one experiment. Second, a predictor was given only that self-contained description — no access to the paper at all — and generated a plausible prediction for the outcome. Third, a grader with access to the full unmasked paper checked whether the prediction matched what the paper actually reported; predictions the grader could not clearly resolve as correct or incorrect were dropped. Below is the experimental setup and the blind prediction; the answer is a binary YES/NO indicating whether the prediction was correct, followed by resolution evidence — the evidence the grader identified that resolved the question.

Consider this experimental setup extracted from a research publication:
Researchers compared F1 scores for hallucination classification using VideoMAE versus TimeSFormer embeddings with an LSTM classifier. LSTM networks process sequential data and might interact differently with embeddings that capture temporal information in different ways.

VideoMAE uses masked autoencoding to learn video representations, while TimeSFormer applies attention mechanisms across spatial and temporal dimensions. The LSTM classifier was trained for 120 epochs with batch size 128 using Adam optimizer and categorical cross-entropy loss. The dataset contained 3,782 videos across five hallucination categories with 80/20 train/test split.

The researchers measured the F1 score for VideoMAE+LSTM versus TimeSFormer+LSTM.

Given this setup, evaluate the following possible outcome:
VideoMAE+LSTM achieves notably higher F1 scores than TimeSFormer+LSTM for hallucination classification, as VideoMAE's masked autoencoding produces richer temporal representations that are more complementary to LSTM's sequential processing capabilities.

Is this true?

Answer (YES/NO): NO